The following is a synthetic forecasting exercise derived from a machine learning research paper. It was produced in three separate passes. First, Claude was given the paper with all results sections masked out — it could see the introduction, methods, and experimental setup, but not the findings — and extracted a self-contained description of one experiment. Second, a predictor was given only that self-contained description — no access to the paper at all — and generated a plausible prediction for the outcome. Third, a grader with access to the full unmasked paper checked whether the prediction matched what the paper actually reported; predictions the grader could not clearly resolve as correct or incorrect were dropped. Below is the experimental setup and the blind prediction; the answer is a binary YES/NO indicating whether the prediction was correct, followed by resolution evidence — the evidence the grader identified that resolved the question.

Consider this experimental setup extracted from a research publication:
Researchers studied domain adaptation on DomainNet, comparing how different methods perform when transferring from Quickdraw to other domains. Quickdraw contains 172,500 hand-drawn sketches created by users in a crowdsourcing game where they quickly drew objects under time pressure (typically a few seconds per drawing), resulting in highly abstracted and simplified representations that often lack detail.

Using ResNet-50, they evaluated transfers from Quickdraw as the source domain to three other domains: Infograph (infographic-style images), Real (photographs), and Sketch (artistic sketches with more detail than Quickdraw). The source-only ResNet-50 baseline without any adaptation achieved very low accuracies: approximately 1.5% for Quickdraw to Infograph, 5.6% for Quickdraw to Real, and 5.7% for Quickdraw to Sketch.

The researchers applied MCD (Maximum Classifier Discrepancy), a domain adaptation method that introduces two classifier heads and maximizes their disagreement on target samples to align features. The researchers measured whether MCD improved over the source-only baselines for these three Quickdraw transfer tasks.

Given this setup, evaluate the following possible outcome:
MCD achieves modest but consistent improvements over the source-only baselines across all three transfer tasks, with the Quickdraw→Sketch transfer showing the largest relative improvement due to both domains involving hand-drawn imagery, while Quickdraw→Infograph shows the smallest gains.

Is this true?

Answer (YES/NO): NO